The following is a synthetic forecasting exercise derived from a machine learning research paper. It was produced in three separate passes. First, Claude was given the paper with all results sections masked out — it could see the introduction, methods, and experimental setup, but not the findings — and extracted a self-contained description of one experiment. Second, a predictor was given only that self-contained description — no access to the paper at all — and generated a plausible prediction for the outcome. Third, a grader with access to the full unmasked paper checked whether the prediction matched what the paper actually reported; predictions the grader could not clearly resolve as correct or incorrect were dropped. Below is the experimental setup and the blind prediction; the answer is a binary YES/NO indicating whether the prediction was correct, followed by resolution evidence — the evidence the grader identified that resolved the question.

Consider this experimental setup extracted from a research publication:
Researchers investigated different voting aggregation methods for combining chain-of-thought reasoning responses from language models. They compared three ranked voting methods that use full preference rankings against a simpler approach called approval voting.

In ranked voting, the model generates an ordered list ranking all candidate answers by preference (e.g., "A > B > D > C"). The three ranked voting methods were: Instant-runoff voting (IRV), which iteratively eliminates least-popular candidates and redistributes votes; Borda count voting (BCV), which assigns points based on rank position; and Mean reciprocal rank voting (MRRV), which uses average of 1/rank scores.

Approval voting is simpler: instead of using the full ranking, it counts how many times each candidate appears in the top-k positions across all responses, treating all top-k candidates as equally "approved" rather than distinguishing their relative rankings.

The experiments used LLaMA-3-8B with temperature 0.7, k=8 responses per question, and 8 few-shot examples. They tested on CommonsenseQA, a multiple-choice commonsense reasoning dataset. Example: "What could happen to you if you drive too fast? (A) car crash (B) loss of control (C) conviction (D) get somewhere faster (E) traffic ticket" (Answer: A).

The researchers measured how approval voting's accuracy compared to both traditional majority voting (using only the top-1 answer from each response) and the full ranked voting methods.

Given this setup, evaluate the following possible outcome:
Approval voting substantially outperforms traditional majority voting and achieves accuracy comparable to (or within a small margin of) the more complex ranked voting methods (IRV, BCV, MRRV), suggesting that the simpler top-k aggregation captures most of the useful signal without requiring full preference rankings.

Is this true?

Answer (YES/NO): NO